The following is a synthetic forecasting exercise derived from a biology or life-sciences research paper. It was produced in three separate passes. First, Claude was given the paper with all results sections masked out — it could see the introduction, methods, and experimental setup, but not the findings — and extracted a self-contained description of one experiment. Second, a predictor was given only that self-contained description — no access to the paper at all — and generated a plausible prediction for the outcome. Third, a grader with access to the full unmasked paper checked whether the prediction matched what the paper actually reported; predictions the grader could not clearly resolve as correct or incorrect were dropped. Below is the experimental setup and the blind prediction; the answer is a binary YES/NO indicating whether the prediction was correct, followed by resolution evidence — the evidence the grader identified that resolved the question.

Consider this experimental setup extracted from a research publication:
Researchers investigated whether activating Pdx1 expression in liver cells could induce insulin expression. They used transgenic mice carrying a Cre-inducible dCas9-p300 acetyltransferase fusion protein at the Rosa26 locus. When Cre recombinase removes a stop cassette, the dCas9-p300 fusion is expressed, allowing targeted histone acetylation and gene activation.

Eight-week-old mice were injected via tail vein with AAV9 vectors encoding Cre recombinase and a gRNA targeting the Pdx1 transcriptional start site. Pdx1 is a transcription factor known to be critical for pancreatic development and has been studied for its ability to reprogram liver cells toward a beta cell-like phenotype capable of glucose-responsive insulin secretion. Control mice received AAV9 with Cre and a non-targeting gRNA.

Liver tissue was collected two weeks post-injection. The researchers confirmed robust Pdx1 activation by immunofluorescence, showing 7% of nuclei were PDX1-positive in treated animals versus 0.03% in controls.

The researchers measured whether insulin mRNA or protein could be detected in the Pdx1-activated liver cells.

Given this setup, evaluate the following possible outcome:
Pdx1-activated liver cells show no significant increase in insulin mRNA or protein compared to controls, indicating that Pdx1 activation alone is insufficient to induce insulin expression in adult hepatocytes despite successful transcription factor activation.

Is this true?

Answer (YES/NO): YES